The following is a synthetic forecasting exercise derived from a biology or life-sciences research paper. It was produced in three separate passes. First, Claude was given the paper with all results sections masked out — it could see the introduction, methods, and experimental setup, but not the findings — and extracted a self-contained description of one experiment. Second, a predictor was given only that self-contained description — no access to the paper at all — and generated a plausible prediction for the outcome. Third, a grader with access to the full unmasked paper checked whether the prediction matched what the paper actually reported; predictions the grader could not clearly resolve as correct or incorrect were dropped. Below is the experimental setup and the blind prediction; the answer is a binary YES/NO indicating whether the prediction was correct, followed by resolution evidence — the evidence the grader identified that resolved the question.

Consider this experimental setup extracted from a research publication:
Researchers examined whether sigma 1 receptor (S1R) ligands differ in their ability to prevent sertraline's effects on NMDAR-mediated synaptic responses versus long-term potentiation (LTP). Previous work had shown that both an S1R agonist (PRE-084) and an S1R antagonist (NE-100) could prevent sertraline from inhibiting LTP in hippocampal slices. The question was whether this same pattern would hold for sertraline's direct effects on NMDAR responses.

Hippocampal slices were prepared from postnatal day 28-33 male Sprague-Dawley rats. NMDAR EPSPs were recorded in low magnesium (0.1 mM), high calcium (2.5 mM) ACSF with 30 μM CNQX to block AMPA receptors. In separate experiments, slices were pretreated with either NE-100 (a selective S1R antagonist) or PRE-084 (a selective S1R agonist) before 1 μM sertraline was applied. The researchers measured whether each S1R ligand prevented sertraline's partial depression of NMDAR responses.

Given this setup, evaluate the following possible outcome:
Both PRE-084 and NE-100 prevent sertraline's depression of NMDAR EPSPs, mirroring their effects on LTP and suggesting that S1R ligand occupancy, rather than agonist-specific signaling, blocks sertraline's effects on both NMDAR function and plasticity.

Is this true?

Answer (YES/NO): NO